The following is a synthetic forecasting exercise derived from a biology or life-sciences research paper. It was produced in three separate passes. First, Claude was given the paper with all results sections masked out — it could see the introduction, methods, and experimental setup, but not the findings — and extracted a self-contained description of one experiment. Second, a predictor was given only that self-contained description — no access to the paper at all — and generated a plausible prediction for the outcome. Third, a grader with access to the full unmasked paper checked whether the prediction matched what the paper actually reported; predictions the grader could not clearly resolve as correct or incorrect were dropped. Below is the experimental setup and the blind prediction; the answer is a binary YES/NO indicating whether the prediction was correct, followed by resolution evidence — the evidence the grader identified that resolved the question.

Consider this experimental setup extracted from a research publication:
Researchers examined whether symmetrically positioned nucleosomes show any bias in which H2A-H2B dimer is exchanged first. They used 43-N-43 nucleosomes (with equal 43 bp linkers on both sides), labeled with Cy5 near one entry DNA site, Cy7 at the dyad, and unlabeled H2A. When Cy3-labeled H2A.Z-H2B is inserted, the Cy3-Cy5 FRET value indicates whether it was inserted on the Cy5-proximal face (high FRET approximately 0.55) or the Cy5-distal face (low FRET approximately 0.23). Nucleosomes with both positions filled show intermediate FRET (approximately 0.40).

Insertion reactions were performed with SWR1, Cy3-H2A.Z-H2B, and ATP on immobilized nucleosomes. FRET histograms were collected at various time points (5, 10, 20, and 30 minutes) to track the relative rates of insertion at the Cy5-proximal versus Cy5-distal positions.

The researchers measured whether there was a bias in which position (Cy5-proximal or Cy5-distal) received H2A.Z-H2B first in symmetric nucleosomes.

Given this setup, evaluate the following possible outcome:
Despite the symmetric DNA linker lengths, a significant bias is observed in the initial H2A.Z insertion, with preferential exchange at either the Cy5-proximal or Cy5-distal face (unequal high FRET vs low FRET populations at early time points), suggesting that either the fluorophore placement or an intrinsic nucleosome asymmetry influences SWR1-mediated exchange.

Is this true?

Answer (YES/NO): NO